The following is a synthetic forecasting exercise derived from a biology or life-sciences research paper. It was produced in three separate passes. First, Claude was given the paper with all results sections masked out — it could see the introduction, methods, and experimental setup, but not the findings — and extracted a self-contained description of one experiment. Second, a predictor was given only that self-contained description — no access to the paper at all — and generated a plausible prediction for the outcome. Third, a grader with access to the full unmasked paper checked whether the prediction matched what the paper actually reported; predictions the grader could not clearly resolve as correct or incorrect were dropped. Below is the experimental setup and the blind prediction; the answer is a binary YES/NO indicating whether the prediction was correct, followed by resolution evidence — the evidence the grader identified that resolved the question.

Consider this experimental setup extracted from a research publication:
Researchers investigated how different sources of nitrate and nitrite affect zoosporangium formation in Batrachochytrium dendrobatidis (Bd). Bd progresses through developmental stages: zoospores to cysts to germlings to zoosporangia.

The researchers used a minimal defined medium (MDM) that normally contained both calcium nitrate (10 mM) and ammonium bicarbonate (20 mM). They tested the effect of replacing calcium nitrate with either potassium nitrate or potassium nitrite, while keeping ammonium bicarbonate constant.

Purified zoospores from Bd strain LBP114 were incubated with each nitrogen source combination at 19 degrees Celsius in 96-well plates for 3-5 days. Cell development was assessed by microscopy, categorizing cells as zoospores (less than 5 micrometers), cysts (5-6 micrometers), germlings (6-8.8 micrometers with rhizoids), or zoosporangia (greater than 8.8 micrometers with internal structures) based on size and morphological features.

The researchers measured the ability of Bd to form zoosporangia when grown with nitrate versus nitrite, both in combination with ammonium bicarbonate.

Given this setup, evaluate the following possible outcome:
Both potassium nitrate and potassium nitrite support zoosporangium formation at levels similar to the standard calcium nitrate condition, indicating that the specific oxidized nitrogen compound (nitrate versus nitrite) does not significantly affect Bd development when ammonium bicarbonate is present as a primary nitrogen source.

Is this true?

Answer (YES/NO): NO